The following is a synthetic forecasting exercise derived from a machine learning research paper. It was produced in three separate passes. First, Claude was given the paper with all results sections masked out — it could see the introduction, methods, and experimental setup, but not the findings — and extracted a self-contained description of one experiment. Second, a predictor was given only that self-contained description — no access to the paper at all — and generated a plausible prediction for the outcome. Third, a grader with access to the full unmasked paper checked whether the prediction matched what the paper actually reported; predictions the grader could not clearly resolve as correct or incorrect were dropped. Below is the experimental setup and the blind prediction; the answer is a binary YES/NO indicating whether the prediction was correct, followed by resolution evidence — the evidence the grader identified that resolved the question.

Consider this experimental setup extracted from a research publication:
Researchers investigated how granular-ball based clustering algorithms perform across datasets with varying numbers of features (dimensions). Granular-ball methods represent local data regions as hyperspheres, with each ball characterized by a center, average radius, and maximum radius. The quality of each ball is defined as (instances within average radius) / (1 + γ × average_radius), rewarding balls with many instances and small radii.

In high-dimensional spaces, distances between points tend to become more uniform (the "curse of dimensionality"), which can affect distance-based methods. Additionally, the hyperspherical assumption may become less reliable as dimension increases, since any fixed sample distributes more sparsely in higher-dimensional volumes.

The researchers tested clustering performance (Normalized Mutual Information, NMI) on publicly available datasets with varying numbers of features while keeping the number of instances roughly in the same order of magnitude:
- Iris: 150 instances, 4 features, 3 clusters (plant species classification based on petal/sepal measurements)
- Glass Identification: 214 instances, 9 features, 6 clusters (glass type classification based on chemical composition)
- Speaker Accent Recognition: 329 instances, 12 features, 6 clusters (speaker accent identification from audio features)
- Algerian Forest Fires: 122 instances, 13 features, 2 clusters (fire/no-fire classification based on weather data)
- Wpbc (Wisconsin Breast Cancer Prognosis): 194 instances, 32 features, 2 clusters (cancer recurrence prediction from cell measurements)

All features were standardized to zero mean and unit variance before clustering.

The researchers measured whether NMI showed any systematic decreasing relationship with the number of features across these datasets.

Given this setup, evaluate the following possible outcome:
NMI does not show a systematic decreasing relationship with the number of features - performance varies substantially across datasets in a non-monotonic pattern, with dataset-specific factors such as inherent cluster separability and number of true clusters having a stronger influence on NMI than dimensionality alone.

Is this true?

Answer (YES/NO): YES